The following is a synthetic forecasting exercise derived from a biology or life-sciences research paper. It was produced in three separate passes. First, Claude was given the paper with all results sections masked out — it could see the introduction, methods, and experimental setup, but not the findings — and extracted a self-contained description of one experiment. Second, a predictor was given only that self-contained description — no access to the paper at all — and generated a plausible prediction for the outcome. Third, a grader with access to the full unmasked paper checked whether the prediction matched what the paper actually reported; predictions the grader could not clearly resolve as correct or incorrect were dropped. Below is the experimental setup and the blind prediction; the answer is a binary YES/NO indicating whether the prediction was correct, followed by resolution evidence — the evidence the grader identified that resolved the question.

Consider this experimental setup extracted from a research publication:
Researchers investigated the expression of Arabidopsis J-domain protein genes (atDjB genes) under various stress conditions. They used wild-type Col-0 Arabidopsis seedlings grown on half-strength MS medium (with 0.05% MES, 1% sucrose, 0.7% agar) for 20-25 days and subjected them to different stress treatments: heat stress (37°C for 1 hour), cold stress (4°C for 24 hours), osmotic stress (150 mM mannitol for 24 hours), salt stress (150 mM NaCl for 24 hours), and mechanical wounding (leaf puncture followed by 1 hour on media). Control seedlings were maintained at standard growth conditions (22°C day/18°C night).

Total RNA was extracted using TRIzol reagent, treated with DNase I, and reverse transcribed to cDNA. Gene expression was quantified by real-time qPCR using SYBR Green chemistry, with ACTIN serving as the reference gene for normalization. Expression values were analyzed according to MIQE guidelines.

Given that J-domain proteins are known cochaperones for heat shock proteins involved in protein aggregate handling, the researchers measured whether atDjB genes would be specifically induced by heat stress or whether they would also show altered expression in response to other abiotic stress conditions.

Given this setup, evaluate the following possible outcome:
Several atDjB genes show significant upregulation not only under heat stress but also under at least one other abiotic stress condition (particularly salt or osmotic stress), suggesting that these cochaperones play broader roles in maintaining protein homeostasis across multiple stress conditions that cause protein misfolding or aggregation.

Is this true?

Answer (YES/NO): NO